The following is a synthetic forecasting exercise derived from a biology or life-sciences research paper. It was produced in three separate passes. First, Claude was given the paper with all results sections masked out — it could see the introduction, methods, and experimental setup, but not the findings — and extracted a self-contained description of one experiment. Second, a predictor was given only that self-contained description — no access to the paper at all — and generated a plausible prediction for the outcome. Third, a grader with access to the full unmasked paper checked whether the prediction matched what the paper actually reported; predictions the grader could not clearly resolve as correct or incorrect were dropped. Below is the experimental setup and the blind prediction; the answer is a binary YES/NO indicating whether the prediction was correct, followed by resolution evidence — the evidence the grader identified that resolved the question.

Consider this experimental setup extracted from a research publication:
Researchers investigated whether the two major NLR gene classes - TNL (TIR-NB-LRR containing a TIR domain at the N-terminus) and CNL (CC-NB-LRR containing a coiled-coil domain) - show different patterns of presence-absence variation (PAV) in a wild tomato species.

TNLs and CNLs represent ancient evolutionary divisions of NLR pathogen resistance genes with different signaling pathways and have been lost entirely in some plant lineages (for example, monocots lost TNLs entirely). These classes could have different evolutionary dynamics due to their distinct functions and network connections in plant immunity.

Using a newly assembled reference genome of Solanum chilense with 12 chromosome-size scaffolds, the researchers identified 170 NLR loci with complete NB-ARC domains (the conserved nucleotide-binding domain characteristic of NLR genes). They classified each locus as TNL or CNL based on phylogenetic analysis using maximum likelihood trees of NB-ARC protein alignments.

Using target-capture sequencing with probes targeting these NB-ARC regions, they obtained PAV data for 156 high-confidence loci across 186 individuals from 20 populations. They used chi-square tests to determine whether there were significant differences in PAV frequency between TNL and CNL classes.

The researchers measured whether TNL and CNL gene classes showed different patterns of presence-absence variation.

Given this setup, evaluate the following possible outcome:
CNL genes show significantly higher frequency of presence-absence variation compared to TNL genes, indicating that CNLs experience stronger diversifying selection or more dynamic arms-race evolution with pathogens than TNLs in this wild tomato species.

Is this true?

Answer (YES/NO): YES